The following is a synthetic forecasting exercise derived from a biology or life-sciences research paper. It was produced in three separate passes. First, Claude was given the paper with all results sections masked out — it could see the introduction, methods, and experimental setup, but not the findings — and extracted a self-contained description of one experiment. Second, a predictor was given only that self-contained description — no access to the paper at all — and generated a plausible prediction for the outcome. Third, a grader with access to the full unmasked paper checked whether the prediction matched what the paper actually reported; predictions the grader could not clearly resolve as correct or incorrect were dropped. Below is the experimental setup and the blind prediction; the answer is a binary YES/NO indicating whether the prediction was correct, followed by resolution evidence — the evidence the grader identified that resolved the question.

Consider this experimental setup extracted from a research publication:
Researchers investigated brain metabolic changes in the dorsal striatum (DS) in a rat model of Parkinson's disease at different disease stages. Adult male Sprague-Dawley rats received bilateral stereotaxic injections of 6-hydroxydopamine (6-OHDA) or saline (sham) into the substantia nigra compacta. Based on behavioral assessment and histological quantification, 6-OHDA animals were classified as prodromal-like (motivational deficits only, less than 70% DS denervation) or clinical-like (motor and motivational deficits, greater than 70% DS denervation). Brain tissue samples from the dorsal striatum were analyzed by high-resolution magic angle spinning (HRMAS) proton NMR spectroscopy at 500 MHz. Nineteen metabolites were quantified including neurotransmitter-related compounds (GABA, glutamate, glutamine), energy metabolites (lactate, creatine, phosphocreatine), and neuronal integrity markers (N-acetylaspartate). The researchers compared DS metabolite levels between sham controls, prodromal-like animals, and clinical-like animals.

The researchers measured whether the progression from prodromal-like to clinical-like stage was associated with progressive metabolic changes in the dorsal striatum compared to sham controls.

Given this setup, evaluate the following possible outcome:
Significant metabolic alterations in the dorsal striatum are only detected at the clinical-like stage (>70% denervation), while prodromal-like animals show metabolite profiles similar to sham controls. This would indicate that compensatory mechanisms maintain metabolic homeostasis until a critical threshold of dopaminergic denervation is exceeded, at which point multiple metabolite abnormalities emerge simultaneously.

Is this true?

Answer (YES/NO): NO